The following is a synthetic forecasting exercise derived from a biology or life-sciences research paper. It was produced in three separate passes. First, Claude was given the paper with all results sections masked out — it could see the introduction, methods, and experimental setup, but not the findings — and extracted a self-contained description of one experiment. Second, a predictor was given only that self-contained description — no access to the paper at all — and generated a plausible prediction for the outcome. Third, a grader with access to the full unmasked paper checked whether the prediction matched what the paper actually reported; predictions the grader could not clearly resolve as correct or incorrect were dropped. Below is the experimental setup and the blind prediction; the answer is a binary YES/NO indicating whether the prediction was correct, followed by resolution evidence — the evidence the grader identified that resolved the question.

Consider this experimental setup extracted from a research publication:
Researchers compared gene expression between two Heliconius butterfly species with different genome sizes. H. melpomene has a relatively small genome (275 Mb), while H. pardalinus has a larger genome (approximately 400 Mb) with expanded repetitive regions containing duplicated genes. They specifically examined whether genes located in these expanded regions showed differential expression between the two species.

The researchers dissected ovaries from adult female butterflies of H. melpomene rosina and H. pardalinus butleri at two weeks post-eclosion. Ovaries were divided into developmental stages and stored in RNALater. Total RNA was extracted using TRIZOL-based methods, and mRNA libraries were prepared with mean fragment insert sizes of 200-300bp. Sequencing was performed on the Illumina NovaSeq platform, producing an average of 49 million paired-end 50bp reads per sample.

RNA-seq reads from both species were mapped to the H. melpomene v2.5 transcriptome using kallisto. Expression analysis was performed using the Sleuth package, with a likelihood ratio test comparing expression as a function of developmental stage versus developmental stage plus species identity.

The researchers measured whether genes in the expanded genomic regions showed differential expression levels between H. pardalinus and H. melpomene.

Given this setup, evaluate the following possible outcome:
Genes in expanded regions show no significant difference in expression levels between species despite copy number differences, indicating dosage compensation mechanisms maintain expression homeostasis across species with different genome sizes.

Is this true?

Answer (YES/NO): NO